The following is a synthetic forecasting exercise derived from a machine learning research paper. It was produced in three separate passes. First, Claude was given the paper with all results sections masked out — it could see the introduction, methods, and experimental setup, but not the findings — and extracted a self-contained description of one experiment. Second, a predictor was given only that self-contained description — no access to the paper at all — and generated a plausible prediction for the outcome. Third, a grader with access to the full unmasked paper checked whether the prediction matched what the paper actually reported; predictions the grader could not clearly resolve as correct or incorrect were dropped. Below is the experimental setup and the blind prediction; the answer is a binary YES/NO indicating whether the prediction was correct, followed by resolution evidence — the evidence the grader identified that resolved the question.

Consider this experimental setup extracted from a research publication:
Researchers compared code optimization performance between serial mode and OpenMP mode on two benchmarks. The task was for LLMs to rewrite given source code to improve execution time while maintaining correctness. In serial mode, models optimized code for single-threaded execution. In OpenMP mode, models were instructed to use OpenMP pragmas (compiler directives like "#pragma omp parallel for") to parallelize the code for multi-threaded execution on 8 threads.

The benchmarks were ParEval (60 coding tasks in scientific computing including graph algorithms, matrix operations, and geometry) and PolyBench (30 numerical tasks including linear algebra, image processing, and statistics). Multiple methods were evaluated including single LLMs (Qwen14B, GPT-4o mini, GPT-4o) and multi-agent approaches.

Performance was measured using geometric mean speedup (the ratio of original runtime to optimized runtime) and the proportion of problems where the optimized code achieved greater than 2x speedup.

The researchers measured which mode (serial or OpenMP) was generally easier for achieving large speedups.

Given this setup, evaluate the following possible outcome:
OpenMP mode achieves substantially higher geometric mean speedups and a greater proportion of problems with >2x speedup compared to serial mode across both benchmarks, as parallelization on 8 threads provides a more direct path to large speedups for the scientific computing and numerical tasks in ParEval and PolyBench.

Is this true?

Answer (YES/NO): YES